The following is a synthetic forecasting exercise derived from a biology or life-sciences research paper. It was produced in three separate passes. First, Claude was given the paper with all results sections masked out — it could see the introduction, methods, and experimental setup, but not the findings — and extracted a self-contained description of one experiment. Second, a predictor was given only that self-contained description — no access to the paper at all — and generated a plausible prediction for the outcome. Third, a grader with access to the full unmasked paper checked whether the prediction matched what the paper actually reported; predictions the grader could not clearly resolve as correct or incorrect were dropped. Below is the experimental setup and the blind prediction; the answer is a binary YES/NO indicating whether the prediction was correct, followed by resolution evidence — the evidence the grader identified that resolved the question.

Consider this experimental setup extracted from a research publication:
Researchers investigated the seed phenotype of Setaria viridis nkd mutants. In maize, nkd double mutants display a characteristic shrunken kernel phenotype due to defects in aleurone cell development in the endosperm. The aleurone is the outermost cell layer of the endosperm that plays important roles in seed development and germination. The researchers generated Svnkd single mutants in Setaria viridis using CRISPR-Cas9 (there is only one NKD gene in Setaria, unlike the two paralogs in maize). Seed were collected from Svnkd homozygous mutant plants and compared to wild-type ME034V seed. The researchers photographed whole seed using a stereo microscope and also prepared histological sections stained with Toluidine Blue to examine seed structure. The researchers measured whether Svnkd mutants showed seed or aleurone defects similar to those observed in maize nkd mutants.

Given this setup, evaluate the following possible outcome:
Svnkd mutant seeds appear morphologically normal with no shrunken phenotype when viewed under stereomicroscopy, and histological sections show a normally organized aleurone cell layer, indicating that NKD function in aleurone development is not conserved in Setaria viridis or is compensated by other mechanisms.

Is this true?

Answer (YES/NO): YES